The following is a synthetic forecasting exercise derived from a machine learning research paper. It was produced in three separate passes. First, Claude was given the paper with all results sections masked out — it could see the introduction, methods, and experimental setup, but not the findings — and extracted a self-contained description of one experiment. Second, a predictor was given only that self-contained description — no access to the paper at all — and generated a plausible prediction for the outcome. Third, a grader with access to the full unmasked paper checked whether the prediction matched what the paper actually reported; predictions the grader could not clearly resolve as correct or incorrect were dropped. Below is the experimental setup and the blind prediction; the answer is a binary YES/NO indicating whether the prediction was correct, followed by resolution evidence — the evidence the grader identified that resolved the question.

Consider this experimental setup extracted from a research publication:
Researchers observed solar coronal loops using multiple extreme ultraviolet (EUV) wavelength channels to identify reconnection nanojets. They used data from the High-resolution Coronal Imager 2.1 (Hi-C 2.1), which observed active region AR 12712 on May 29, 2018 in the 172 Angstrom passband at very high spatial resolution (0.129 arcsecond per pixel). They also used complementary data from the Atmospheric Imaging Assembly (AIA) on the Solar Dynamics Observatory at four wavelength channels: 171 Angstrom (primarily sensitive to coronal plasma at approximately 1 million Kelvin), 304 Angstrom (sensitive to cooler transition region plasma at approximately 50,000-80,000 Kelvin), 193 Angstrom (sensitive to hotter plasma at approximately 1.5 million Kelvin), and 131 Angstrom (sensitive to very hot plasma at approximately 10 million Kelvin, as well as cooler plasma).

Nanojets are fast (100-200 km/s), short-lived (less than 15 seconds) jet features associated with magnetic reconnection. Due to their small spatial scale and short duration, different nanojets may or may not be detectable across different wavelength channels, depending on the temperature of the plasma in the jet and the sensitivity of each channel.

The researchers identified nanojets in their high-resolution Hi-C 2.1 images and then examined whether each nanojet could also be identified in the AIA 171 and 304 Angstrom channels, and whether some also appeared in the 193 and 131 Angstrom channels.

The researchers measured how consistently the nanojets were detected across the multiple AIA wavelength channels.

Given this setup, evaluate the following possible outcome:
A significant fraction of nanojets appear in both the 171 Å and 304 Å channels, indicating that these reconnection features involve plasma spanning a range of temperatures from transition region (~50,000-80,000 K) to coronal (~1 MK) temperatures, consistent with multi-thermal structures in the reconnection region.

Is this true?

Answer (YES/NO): YES